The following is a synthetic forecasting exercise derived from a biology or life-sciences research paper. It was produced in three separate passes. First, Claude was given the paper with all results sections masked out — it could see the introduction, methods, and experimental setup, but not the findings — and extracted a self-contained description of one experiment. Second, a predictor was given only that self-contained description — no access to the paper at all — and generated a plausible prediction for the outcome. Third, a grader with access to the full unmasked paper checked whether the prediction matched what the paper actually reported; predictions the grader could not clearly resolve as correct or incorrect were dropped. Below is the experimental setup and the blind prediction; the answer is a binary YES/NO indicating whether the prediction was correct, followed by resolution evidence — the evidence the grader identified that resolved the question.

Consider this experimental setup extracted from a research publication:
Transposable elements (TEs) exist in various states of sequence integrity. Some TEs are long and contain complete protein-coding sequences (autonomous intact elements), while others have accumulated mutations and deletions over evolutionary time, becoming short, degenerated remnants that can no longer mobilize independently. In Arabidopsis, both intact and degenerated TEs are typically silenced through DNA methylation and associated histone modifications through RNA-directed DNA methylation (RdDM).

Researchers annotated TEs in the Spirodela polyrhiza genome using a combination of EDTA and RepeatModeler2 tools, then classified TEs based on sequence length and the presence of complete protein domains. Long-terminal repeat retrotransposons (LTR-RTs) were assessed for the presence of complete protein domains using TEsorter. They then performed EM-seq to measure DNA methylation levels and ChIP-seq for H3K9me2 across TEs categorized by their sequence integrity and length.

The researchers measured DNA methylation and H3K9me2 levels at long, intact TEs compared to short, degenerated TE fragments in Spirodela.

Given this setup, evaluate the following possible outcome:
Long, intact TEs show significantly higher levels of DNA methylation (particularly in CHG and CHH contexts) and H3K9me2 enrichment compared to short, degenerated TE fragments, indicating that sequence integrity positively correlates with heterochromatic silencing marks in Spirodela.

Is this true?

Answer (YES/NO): NO